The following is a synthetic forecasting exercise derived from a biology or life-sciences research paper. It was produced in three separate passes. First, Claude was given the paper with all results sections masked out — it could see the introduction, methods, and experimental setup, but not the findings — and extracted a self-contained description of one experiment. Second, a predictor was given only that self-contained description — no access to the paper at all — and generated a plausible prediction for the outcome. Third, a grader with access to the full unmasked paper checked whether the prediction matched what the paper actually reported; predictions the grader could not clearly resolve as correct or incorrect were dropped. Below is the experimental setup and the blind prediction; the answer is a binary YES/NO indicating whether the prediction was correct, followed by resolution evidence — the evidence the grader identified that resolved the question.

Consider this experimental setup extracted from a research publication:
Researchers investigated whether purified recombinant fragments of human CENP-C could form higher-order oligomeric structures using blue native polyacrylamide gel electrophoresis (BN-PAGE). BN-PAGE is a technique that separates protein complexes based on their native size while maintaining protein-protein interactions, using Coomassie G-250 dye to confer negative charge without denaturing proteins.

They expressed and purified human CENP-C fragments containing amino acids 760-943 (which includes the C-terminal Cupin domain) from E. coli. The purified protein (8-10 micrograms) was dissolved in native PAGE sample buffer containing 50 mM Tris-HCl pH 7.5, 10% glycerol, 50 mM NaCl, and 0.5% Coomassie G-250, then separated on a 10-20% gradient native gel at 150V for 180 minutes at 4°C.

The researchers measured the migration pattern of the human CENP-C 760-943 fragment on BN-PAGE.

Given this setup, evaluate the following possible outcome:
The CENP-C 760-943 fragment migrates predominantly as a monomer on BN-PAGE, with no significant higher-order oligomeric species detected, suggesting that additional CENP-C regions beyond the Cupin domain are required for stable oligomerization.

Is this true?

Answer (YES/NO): NO